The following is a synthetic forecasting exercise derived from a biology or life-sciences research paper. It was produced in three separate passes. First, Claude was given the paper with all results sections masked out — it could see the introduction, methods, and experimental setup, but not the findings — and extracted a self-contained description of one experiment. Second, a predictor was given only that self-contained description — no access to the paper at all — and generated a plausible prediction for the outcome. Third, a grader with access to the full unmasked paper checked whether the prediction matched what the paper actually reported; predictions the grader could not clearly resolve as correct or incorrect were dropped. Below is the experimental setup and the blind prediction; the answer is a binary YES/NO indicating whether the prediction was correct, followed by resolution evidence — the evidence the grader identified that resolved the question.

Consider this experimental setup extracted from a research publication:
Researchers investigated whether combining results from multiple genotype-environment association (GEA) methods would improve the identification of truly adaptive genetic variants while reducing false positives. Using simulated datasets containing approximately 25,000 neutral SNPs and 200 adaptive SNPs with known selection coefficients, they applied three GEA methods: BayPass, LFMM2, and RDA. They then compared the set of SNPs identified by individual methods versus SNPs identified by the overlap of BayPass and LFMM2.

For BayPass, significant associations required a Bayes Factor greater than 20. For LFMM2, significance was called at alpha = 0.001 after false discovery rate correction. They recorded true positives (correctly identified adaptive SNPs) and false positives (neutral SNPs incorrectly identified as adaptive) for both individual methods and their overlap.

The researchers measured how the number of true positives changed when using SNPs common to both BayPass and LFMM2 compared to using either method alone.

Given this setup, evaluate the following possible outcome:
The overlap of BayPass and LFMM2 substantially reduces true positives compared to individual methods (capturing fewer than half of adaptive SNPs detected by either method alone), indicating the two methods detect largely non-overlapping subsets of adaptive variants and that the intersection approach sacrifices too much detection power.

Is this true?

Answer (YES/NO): NO